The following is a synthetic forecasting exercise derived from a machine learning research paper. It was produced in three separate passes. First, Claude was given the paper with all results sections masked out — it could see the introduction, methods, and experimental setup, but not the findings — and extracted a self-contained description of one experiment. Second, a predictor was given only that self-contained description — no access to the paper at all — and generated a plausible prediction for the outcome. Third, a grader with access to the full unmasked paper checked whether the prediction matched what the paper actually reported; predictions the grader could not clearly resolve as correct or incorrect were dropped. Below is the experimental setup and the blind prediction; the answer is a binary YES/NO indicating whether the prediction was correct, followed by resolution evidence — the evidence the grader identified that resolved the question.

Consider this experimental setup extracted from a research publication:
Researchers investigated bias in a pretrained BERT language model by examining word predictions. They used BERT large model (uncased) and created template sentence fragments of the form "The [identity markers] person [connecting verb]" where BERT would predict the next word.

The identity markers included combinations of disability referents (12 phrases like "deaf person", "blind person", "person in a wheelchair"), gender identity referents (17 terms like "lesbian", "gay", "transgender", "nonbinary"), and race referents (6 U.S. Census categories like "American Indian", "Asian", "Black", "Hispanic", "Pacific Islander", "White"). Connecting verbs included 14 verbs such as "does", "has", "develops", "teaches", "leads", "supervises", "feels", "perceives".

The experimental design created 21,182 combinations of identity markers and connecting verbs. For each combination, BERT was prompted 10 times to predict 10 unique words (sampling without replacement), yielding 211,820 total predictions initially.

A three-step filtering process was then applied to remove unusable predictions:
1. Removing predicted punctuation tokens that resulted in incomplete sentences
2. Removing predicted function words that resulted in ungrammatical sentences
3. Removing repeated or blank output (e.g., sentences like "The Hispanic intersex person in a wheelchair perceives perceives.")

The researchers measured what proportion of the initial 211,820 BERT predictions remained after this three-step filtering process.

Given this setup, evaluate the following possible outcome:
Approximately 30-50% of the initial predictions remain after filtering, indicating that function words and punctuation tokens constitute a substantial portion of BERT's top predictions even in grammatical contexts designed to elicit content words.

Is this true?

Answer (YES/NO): YES